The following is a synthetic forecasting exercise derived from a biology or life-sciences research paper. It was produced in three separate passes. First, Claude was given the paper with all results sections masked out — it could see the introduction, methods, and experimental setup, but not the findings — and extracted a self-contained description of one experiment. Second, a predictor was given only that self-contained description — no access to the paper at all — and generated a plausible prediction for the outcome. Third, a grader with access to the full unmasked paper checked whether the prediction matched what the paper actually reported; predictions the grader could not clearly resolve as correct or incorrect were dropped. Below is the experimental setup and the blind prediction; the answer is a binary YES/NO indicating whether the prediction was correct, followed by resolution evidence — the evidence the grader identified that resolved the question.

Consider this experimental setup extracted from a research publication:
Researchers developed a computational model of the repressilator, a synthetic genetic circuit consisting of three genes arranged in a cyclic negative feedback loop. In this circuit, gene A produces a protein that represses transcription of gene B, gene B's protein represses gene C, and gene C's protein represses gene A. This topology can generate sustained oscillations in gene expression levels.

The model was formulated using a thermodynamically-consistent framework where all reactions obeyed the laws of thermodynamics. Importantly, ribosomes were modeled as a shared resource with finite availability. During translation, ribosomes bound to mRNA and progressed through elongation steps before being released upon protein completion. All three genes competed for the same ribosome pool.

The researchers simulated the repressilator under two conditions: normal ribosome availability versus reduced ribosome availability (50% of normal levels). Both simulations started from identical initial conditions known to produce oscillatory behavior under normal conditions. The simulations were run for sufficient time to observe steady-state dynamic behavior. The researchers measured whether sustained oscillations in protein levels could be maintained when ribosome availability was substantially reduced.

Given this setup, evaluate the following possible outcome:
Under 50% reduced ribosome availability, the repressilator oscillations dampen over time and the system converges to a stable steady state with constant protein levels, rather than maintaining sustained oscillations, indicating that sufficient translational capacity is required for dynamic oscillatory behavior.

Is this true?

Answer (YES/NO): NO